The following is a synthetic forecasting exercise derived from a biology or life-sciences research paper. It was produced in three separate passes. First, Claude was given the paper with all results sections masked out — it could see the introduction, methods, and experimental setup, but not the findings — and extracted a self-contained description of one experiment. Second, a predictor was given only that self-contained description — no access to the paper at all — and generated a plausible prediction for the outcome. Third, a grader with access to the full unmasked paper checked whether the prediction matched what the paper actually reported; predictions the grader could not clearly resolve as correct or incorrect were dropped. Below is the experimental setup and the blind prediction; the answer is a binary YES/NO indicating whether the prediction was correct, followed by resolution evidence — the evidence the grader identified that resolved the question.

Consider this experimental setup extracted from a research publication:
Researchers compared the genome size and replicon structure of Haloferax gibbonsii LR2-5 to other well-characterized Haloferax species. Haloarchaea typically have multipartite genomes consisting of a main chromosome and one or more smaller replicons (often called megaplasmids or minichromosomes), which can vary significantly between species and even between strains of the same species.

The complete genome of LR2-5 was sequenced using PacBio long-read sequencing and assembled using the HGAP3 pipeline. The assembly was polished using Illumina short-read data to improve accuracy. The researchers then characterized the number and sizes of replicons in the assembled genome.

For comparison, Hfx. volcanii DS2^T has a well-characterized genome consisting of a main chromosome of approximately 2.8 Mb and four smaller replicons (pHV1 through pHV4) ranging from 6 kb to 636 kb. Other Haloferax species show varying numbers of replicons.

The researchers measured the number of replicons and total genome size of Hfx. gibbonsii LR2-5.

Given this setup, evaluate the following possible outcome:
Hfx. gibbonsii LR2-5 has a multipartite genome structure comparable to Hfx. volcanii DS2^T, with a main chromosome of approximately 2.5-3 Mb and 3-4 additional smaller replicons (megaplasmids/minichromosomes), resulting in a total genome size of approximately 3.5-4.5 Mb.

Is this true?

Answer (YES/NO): YES